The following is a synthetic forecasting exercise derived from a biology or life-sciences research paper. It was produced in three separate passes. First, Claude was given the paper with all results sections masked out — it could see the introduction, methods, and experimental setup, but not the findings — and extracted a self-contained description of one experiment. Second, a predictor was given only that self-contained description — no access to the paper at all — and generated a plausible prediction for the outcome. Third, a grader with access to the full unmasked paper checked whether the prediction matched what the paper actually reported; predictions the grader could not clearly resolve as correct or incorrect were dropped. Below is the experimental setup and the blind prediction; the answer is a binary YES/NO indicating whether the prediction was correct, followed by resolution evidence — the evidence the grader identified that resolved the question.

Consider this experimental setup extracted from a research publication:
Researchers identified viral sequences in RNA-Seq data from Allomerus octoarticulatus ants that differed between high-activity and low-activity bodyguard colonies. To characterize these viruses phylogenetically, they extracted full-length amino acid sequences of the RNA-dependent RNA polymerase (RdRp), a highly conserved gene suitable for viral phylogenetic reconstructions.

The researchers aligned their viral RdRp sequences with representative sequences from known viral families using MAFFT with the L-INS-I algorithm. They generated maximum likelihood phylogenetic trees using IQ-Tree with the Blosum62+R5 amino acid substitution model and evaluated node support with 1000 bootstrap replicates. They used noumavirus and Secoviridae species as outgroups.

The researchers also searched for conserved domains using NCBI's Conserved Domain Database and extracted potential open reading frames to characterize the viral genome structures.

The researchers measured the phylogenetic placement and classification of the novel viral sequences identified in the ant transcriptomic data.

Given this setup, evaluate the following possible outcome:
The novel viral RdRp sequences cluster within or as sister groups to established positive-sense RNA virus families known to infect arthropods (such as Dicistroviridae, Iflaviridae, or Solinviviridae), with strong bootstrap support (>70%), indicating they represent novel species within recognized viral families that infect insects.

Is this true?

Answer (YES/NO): YES